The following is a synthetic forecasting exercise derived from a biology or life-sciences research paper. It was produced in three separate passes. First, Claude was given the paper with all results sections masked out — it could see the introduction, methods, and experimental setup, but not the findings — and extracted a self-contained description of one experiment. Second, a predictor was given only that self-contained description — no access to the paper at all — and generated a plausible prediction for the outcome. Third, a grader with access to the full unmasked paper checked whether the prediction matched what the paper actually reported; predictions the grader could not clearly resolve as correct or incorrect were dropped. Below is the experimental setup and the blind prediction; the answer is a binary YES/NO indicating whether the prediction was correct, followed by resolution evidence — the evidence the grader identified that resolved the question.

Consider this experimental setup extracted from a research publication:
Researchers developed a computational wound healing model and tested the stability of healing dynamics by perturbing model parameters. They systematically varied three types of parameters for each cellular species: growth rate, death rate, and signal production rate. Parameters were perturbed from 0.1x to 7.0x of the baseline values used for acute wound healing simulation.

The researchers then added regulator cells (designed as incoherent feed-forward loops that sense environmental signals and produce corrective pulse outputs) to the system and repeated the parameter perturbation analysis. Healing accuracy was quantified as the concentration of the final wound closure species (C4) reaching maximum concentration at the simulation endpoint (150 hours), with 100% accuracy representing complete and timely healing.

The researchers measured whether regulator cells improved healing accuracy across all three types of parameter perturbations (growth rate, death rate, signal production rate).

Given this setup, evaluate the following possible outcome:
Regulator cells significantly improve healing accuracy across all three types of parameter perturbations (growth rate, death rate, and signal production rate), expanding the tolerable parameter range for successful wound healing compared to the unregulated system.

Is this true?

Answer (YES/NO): NO